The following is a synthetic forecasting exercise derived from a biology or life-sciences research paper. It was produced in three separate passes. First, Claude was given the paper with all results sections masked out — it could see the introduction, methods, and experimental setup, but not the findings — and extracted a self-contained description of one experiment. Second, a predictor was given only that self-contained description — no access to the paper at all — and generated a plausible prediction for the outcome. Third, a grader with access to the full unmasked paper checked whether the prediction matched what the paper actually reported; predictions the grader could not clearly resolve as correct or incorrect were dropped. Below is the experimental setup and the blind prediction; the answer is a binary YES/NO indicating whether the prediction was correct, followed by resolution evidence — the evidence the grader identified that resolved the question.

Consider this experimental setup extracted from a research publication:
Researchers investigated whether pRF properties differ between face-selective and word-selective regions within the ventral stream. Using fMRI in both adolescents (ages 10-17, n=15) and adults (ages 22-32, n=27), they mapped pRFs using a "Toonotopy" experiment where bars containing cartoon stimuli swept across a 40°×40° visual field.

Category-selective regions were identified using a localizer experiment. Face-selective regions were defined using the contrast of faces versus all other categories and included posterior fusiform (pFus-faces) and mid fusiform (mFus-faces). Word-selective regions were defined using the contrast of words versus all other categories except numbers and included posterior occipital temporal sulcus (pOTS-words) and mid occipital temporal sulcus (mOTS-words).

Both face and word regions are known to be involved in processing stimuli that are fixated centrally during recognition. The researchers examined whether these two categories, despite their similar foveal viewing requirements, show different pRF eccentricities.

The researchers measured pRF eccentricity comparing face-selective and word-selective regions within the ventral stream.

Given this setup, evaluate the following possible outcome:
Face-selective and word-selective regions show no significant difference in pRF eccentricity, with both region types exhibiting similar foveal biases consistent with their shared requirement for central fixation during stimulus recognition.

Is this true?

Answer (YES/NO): NO